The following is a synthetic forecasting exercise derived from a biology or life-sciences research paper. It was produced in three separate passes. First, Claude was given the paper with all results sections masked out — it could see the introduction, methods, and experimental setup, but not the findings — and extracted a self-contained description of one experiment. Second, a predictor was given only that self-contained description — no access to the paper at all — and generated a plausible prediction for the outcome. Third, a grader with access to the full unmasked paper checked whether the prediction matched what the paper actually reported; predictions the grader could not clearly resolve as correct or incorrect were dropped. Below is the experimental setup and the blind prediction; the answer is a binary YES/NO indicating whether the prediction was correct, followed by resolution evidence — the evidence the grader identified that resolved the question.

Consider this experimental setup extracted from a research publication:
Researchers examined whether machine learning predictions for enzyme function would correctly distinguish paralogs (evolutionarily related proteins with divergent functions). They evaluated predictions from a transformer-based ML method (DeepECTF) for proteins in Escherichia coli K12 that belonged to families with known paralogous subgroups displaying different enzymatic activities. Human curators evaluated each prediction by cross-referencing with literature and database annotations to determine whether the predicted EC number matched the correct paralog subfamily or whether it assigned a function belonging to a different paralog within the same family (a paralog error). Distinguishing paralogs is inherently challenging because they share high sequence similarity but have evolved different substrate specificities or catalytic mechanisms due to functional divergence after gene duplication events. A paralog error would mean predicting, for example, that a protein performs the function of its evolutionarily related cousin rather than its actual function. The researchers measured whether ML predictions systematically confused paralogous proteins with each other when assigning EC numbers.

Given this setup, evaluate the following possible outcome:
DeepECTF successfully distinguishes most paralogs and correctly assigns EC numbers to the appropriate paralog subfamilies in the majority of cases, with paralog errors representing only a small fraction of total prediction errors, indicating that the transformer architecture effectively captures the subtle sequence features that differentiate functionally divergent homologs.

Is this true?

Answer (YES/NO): NO